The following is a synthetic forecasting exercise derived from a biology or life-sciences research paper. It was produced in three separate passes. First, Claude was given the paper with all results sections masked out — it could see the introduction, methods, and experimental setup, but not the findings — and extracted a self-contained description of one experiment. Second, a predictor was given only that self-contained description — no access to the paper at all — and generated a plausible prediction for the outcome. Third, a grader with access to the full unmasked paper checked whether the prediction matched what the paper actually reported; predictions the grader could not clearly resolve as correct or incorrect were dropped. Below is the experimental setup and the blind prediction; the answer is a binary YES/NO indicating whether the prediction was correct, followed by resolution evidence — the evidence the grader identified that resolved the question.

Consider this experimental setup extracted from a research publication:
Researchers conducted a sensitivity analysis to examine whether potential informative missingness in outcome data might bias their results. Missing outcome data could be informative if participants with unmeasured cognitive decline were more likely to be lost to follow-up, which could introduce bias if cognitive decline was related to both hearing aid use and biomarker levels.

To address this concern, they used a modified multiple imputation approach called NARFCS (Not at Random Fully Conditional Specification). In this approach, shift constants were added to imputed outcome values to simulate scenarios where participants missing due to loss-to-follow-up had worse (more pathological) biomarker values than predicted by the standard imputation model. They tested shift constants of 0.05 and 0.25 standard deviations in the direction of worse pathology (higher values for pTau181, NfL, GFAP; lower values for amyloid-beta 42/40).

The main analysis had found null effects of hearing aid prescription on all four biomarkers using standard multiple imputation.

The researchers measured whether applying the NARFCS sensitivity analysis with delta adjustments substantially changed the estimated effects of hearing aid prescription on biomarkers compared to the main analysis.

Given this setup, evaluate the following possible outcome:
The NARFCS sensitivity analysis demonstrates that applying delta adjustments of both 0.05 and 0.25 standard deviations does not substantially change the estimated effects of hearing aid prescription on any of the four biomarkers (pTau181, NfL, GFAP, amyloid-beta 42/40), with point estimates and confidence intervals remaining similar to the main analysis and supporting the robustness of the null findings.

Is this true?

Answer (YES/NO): YES